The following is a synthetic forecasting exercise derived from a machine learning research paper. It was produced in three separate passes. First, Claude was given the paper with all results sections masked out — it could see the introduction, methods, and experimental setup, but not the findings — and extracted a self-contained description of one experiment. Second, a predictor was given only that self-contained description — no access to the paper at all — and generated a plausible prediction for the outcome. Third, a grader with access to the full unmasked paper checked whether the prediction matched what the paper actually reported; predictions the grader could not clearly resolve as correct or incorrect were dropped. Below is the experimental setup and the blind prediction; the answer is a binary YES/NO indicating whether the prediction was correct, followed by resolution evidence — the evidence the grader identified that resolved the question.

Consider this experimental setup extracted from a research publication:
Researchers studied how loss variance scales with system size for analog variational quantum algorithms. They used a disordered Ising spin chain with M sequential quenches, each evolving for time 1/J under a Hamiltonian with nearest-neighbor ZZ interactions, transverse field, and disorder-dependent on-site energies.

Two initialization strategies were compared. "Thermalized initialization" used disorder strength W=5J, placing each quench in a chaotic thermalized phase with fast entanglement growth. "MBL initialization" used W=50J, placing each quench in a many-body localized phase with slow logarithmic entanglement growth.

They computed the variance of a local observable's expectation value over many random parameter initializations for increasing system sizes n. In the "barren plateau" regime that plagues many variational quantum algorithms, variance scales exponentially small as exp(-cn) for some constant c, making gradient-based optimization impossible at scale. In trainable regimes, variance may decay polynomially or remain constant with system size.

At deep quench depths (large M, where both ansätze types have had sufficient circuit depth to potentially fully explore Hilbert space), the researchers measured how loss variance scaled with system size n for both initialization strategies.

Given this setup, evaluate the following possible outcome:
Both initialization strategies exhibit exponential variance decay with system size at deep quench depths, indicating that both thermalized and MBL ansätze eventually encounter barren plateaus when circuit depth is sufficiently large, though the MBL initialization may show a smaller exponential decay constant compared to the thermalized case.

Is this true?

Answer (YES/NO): YES